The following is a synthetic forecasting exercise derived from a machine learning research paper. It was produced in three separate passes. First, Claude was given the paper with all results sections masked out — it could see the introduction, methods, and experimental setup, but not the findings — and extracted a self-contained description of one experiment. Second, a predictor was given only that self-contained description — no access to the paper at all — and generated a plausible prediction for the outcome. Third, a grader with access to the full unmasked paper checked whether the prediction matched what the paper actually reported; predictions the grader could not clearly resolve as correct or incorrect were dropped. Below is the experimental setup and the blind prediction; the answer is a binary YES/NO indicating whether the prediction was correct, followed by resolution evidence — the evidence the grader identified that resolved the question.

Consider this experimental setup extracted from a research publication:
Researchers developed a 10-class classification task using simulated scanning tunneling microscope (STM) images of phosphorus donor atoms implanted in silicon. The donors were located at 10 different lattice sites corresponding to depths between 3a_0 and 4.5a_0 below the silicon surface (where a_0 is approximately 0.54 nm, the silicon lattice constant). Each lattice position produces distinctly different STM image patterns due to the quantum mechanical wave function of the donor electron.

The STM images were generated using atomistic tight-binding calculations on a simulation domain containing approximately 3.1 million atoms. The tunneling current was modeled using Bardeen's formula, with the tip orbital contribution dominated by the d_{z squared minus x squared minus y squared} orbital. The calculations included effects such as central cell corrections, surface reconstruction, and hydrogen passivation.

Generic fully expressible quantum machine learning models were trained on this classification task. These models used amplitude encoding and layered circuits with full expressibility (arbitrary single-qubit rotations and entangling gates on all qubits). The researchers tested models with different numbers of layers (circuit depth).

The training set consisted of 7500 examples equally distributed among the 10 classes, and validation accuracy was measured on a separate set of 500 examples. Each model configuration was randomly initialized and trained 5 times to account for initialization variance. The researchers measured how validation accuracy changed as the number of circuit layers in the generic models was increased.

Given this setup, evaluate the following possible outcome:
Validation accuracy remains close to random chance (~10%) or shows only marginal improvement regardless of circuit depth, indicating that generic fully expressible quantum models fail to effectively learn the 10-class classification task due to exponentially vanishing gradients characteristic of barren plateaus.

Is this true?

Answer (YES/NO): NO